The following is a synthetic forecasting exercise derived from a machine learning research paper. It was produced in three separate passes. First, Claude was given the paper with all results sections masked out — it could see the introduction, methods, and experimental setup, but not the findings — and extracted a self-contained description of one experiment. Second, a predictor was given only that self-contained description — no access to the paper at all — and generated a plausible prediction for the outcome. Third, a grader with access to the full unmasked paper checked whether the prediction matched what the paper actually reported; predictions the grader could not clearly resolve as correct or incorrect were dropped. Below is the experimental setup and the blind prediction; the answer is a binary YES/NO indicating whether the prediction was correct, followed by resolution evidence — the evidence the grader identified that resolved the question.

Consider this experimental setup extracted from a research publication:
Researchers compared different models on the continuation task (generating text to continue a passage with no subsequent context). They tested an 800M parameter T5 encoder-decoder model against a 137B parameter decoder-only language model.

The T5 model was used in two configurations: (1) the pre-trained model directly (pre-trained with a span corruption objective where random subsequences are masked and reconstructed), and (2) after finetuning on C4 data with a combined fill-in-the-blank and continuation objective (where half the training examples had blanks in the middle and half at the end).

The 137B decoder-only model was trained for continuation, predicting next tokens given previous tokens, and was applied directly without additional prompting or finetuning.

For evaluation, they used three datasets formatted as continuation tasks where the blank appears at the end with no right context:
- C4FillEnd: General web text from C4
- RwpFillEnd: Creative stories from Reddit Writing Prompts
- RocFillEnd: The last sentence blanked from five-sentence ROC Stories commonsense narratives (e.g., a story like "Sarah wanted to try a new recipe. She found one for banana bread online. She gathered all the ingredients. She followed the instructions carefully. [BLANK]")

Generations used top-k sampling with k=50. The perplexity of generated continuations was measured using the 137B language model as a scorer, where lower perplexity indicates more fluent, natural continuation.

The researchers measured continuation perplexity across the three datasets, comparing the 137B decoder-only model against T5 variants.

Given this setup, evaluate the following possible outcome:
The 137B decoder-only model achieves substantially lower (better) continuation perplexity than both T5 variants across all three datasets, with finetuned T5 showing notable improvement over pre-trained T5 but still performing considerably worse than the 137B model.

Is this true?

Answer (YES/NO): NO